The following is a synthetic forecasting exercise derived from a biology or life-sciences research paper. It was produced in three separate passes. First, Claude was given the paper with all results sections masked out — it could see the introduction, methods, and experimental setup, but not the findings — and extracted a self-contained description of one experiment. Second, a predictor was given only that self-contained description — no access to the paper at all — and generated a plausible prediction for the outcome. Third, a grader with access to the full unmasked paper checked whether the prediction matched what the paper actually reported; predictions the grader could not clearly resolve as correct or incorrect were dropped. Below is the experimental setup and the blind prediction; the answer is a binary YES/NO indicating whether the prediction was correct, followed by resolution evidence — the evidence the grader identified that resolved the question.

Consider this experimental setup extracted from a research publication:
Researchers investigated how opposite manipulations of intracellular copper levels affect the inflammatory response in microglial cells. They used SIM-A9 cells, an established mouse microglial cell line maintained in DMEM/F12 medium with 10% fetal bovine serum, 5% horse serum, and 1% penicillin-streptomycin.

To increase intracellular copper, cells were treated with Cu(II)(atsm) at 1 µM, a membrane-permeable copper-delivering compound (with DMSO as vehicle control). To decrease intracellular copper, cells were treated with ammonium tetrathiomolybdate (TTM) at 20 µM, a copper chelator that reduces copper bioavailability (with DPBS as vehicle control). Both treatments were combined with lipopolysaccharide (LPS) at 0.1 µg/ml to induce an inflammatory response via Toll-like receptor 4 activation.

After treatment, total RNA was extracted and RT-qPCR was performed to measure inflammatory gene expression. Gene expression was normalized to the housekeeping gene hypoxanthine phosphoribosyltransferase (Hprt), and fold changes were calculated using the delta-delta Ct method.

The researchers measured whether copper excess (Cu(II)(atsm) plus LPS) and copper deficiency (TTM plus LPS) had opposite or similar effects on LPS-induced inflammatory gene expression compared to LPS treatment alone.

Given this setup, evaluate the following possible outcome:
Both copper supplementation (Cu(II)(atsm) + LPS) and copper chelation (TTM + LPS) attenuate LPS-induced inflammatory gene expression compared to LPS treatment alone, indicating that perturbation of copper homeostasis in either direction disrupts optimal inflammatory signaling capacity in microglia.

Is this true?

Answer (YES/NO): YES